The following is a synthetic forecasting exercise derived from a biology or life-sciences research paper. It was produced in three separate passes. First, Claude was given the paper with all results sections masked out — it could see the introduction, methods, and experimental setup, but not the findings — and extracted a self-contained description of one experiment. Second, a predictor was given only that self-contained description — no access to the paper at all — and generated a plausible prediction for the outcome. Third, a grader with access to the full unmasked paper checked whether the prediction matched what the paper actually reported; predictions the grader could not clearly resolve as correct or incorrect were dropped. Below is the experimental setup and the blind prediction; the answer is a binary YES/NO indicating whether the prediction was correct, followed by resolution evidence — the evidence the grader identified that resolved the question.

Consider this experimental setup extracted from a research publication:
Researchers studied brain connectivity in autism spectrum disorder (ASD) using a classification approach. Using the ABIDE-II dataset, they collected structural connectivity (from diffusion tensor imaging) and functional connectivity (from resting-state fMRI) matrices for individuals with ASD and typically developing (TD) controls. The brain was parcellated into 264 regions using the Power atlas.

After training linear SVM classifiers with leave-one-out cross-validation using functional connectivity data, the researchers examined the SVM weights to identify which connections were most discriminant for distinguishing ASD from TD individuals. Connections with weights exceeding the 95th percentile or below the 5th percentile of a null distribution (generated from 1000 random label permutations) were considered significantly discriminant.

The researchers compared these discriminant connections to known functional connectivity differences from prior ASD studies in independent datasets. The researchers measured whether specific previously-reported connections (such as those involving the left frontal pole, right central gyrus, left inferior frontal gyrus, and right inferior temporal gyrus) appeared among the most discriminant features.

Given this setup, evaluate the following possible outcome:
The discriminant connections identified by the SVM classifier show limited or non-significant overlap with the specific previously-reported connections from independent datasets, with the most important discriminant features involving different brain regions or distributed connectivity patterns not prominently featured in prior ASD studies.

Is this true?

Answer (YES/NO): NO